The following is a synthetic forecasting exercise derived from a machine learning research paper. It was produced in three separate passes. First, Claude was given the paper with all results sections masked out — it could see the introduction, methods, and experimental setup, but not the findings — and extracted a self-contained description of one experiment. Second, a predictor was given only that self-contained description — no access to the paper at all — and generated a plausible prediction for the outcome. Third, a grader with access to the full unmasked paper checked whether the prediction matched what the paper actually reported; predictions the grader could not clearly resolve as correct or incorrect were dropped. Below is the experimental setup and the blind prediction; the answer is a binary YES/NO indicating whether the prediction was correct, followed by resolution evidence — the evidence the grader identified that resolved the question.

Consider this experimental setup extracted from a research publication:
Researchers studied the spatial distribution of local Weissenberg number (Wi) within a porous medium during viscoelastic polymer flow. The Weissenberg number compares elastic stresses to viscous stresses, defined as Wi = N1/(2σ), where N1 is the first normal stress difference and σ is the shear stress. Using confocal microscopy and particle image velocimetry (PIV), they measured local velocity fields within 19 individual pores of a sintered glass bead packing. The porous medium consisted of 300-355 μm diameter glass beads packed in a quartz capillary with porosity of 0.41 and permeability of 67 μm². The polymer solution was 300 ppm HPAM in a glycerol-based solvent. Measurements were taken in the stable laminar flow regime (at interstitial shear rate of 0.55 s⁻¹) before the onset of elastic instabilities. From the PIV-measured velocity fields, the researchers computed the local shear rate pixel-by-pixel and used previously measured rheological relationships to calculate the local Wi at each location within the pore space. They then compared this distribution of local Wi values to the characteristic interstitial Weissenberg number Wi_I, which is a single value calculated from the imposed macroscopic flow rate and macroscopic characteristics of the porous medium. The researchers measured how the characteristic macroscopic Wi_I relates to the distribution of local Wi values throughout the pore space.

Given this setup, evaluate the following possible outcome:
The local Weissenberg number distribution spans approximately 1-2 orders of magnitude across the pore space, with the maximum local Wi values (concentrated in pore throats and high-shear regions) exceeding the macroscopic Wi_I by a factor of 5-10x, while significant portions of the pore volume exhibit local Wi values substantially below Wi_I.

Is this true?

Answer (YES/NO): NO